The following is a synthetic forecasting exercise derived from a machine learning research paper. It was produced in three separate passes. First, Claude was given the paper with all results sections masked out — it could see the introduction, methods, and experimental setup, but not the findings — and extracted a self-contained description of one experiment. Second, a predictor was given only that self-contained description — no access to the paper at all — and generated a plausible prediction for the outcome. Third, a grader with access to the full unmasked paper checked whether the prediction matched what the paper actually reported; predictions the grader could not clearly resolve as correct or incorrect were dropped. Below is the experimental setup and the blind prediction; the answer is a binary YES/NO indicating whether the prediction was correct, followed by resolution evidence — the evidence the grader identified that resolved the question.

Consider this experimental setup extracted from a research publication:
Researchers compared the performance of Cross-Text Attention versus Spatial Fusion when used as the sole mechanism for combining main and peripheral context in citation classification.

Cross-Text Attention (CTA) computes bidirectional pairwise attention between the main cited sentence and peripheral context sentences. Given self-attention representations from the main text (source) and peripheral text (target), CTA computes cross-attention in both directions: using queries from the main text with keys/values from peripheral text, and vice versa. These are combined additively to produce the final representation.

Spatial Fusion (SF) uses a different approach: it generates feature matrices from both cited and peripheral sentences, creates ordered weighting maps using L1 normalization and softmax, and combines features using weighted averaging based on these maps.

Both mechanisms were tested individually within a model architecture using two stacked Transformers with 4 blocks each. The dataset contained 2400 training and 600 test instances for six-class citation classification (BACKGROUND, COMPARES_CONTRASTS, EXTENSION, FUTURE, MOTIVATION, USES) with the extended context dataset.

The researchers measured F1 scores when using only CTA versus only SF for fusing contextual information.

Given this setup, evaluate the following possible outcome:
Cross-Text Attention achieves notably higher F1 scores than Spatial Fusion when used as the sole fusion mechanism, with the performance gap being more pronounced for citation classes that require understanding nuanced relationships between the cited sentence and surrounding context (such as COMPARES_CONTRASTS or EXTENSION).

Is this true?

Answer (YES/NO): NO